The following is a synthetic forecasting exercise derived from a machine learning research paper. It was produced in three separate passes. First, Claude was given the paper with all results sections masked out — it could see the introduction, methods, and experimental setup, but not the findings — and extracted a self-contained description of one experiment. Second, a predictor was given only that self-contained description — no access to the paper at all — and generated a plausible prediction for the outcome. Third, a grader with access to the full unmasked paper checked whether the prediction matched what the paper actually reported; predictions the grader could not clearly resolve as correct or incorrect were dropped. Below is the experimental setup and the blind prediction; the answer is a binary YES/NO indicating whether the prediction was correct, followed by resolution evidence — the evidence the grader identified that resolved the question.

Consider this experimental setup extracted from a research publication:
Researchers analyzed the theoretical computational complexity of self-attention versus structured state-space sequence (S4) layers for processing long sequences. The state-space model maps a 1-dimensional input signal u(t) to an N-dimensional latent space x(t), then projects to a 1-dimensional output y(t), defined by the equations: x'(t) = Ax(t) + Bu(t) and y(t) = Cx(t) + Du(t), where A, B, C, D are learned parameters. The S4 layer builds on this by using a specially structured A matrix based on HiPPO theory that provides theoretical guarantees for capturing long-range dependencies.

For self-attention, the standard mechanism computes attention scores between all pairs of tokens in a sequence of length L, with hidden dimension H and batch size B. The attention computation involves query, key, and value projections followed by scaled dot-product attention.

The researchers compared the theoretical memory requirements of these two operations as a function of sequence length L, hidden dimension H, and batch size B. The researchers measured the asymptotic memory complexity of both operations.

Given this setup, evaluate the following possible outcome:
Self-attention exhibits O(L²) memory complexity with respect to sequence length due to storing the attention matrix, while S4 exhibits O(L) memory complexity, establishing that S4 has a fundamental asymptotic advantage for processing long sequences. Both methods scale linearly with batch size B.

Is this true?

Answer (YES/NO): YES